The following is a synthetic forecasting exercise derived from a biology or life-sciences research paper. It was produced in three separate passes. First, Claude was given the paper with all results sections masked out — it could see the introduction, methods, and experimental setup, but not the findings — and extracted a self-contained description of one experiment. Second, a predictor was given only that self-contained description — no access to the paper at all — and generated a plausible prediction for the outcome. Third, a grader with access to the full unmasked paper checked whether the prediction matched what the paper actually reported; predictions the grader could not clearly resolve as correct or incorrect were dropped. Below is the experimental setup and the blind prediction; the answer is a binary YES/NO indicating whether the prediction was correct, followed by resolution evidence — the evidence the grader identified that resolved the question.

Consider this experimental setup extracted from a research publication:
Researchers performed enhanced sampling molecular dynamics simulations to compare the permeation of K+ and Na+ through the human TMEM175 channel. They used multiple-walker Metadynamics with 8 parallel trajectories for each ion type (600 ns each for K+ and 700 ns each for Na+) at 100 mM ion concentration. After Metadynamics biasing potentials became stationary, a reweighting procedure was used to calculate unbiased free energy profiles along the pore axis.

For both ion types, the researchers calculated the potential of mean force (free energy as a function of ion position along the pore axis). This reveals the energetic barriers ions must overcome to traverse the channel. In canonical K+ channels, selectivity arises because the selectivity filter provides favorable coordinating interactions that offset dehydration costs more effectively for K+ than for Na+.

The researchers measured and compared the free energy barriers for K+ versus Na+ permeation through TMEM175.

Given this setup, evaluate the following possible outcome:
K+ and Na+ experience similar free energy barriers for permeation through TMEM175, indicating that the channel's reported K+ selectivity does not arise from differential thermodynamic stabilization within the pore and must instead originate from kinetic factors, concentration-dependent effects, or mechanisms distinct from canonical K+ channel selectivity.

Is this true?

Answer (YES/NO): NO